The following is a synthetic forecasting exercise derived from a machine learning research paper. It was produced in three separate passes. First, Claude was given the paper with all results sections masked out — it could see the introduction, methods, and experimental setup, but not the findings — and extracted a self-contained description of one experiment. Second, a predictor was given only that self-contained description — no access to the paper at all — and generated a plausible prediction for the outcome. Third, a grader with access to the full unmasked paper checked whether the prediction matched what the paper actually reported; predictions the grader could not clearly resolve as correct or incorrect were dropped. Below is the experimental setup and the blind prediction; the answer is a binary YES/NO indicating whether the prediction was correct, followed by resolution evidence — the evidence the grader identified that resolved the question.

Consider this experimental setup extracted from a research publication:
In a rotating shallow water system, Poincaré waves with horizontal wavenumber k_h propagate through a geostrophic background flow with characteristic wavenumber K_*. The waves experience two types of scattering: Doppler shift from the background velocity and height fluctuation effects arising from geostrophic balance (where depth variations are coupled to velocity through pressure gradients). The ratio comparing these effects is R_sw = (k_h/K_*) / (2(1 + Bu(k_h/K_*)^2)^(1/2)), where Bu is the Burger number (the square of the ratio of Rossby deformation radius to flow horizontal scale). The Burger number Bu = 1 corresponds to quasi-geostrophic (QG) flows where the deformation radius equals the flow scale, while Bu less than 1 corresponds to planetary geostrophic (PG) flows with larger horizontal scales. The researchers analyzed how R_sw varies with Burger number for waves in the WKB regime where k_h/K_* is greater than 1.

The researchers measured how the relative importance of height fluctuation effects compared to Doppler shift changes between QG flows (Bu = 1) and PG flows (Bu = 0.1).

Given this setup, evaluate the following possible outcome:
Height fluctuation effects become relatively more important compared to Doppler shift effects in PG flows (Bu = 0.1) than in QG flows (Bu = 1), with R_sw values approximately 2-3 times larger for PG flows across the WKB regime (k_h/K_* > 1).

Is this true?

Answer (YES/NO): YES